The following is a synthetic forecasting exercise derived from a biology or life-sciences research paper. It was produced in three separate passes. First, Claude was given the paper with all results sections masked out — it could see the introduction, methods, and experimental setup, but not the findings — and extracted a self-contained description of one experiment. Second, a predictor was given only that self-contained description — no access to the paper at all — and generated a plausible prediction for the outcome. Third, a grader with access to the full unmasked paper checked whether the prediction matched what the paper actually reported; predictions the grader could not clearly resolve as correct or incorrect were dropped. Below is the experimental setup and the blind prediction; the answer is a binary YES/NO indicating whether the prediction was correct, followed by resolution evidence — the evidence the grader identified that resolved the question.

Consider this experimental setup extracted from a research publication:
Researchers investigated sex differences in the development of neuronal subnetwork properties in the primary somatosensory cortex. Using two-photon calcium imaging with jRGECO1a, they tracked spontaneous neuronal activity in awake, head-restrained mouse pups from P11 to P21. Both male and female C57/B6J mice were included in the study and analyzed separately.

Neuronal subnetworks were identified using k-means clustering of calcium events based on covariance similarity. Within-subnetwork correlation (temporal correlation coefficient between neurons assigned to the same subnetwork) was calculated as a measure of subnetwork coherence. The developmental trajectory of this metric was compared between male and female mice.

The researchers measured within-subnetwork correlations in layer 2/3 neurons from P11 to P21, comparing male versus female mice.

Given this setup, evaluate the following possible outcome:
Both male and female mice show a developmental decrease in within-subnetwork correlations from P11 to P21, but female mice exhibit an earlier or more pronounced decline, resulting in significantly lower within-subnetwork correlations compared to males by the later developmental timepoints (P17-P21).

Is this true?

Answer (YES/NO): NO